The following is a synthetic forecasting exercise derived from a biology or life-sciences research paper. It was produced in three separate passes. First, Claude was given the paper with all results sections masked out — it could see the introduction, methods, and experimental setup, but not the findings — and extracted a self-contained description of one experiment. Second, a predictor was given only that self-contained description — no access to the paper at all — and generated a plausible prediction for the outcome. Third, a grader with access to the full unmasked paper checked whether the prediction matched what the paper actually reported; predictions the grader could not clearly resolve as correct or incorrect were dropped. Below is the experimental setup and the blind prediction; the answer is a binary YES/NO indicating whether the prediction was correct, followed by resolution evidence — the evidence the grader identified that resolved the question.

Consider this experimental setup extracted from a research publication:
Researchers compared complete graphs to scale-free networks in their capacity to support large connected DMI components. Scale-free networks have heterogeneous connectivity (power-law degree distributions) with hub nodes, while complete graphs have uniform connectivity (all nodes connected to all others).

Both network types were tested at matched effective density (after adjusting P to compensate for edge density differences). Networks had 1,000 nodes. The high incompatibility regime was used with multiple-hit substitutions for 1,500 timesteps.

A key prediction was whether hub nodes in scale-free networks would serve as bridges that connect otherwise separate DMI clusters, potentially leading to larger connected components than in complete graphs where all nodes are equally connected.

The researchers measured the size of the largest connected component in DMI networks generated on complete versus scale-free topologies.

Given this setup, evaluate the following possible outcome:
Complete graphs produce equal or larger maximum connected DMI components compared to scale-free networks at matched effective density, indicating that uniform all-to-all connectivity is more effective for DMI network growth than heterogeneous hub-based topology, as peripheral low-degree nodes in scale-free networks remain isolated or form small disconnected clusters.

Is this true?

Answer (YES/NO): NO